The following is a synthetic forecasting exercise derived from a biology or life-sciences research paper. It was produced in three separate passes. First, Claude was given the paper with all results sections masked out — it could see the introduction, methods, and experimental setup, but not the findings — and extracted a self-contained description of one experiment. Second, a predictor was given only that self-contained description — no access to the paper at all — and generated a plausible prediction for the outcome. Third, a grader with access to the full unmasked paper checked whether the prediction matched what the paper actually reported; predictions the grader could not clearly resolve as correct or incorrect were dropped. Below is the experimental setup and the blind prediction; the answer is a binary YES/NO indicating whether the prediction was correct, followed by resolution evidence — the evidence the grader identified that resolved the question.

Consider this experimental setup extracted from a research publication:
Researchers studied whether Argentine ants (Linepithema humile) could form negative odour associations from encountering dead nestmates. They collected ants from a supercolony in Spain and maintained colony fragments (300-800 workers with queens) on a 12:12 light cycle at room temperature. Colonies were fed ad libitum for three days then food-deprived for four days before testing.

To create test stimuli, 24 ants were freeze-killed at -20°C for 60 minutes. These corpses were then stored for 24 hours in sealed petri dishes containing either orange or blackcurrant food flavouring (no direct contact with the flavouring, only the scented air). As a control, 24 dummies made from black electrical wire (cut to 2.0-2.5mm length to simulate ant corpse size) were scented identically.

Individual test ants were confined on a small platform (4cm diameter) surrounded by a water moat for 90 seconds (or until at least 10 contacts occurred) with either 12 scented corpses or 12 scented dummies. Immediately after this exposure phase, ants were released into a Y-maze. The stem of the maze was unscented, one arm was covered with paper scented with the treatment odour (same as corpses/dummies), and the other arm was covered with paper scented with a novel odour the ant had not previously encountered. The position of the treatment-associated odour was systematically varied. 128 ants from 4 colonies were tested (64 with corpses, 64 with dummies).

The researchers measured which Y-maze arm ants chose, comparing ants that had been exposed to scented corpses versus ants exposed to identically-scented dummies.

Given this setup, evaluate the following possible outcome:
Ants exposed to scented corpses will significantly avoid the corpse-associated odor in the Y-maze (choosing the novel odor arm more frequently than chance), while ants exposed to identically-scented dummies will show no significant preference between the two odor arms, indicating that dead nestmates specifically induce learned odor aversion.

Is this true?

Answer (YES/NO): YES